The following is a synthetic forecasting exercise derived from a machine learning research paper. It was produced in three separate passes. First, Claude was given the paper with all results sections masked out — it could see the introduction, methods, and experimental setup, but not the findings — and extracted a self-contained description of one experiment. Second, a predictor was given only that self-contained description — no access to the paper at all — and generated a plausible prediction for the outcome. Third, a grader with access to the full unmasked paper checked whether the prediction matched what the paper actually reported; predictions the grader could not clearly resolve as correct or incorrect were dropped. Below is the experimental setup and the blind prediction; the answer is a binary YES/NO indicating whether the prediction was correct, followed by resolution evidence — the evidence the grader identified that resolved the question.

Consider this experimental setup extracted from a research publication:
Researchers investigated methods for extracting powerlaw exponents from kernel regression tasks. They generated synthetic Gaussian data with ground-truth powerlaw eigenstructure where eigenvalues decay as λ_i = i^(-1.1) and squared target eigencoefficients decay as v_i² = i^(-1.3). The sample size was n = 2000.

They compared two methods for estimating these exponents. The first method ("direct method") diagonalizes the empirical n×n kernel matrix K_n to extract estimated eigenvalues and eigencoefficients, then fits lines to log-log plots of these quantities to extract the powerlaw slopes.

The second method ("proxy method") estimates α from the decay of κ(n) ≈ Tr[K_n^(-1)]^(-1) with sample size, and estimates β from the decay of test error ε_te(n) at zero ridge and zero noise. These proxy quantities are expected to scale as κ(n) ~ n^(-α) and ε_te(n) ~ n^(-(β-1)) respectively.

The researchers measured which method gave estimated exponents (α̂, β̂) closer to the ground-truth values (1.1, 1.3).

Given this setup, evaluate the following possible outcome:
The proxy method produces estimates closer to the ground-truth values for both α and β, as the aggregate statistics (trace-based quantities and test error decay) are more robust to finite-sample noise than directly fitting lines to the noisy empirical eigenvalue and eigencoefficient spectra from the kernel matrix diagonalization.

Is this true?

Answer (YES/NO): YES